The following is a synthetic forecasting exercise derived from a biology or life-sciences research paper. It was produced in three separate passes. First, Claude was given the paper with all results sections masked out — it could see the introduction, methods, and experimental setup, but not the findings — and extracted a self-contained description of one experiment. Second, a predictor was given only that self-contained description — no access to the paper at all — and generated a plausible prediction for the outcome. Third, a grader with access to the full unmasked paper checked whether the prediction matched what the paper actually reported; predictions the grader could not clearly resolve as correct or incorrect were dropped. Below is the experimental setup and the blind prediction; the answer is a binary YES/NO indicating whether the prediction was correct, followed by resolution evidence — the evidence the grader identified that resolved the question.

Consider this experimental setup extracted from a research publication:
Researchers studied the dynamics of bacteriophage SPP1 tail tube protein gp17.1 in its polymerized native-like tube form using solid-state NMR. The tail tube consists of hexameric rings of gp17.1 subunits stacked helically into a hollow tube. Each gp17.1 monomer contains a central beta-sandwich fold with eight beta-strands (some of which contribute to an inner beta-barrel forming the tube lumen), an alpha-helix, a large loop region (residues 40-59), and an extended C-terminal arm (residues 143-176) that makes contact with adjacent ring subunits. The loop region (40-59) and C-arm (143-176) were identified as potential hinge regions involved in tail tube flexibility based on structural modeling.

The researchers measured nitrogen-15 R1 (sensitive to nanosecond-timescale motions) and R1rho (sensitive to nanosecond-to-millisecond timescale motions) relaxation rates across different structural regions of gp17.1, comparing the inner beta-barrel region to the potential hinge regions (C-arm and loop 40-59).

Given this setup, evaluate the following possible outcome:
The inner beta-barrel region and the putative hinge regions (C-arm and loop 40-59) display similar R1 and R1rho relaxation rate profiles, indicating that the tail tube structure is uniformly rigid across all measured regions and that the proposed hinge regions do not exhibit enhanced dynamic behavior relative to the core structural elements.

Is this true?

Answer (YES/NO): NO